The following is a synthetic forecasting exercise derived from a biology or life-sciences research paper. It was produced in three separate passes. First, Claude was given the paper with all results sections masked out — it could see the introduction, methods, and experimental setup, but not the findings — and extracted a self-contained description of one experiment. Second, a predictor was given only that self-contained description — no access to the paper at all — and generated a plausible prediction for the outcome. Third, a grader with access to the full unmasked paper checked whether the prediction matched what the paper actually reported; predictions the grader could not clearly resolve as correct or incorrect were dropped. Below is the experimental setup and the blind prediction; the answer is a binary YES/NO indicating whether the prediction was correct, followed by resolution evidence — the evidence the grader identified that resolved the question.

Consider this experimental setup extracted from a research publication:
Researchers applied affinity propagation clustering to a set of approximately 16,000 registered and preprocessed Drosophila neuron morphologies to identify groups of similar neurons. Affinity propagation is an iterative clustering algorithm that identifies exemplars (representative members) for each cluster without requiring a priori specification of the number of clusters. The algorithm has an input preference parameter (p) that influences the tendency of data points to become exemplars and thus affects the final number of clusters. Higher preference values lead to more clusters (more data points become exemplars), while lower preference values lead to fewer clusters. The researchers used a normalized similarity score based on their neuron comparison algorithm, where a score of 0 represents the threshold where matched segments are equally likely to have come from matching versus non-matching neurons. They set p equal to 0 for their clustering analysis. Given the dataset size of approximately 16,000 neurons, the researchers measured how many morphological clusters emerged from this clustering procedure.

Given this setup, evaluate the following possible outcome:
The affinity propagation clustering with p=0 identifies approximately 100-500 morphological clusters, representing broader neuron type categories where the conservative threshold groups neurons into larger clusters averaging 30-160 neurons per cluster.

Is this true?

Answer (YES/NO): NO